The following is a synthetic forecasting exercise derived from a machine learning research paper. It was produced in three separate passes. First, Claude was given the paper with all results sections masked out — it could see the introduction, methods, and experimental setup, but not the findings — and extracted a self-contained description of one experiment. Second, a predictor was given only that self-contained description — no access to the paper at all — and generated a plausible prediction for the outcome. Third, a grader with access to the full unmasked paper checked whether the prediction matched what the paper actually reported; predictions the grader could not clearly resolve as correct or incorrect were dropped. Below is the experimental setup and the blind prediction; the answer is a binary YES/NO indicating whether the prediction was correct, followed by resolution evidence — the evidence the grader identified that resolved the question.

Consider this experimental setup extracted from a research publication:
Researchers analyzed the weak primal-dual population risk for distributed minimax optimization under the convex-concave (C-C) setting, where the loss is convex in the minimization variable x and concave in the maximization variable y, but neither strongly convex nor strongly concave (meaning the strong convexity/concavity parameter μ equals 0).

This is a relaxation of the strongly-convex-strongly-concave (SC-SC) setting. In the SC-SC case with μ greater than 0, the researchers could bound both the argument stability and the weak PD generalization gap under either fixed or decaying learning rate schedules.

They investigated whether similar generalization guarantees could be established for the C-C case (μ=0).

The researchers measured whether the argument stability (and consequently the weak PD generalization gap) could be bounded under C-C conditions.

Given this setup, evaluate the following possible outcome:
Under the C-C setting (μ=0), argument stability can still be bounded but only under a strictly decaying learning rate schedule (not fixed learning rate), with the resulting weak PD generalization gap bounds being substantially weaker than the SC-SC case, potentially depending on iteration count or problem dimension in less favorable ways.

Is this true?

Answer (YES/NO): NO